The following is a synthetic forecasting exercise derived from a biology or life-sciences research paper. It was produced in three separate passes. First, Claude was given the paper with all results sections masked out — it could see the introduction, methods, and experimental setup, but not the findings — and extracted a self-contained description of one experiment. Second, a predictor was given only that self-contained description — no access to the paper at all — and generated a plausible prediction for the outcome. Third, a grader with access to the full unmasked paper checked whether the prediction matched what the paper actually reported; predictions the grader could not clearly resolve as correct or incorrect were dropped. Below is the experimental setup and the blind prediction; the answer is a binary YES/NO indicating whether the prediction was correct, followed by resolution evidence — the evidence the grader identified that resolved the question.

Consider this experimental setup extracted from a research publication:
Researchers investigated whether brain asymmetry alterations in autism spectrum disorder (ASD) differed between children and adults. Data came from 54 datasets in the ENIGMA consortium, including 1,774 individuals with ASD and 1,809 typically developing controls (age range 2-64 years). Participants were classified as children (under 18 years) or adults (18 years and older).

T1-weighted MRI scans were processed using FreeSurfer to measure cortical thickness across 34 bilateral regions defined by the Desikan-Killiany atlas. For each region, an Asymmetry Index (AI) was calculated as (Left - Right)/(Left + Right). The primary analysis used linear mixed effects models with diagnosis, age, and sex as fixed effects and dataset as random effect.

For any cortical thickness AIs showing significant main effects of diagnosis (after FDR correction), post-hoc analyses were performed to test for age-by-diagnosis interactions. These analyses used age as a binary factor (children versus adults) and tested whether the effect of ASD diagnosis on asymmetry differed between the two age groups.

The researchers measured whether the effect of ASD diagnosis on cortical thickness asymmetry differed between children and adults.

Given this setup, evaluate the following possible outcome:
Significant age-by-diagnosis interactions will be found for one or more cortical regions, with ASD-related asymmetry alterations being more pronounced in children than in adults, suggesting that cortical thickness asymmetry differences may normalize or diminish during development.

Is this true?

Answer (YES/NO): NO